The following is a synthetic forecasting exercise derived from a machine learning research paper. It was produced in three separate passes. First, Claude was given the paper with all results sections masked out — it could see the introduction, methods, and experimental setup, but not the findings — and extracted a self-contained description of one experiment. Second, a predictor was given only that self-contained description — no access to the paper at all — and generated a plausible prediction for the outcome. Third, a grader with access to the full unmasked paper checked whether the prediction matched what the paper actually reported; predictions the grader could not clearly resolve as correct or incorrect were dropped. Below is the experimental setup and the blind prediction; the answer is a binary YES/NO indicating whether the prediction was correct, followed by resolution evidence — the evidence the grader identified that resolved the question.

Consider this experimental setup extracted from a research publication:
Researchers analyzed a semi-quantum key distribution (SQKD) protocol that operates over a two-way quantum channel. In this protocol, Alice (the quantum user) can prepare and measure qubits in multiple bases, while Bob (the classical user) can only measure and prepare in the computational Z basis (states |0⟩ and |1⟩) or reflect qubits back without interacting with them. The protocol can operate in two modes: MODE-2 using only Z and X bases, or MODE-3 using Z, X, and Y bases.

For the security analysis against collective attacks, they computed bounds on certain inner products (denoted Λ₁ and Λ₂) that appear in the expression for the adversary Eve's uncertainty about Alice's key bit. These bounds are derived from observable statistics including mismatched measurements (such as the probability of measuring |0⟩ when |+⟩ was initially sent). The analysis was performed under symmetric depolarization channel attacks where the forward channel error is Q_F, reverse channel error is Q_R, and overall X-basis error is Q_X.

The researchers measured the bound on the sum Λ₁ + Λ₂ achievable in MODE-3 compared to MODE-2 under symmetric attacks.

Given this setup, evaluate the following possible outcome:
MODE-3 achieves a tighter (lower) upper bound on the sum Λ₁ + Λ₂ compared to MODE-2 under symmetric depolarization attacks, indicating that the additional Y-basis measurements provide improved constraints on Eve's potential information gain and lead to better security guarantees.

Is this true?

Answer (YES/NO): NO